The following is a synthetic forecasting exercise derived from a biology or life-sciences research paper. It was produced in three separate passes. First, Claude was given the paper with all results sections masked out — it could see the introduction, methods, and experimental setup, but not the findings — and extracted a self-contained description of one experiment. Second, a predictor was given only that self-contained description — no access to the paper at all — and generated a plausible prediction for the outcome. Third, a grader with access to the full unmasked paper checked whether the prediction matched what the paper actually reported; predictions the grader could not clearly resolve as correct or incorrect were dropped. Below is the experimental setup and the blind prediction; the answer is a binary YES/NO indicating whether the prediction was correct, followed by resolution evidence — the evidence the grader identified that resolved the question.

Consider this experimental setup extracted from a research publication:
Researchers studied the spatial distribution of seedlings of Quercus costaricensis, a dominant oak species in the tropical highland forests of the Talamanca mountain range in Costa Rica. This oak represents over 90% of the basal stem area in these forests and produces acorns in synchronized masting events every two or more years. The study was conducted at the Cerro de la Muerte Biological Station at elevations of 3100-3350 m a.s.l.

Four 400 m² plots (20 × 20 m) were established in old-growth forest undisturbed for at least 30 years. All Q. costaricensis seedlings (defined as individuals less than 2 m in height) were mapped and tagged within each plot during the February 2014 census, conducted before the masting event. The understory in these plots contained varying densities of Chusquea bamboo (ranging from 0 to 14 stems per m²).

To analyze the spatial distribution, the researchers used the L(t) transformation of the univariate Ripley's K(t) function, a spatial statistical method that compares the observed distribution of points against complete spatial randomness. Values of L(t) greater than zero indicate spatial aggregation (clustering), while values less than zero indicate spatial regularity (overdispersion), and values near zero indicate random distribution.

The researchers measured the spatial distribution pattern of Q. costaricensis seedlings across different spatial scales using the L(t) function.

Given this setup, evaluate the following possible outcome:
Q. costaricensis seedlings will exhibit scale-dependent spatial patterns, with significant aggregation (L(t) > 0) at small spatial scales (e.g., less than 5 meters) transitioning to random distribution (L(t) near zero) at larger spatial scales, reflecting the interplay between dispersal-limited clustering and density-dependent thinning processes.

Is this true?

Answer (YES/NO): NO